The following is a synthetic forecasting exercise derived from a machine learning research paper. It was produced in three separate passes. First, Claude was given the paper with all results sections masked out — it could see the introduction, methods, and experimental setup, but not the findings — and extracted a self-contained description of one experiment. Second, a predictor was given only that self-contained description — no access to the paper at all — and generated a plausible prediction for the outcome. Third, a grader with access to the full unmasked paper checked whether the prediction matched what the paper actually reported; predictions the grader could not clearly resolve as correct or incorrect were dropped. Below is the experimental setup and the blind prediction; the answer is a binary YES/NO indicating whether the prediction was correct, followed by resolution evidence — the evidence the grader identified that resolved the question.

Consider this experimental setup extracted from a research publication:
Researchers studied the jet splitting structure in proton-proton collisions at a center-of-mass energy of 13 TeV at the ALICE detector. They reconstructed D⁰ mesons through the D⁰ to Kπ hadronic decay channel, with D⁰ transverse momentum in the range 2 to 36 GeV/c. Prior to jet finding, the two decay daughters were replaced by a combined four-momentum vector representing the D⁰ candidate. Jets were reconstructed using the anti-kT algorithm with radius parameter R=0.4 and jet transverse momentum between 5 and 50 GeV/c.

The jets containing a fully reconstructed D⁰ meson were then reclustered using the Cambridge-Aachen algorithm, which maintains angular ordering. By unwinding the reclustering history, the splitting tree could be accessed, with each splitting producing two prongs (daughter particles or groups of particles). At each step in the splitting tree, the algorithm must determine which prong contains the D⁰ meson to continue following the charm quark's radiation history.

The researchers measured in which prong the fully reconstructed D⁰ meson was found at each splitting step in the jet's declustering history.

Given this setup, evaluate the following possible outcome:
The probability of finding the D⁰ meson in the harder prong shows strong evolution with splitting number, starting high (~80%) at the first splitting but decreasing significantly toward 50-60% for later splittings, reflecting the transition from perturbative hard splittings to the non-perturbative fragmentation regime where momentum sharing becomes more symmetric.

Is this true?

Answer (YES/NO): NO